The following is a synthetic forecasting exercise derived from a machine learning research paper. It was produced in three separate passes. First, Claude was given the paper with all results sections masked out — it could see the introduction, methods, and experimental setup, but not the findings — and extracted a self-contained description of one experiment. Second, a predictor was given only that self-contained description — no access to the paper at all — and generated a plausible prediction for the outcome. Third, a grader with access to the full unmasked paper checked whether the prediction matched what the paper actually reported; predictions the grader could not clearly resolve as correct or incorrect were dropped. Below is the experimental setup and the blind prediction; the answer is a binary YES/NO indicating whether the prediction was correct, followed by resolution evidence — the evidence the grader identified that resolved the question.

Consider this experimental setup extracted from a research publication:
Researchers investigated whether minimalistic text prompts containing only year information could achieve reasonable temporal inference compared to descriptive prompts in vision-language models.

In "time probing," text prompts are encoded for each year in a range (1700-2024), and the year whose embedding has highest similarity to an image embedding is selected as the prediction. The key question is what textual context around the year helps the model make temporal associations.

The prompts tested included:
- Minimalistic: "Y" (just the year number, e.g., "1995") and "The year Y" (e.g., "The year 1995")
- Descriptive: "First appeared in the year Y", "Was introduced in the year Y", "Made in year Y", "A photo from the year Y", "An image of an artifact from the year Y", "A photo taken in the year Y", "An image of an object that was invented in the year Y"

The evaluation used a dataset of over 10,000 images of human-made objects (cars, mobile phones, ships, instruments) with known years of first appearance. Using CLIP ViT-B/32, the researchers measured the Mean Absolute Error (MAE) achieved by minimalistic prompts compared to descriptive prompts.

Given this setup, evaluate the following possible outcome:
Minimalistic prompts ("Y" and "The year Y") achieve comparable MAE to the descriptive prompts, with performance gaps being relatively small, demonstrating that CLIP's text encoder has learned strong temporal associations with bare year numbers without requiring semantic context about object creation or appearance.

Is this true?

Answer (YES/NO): NO